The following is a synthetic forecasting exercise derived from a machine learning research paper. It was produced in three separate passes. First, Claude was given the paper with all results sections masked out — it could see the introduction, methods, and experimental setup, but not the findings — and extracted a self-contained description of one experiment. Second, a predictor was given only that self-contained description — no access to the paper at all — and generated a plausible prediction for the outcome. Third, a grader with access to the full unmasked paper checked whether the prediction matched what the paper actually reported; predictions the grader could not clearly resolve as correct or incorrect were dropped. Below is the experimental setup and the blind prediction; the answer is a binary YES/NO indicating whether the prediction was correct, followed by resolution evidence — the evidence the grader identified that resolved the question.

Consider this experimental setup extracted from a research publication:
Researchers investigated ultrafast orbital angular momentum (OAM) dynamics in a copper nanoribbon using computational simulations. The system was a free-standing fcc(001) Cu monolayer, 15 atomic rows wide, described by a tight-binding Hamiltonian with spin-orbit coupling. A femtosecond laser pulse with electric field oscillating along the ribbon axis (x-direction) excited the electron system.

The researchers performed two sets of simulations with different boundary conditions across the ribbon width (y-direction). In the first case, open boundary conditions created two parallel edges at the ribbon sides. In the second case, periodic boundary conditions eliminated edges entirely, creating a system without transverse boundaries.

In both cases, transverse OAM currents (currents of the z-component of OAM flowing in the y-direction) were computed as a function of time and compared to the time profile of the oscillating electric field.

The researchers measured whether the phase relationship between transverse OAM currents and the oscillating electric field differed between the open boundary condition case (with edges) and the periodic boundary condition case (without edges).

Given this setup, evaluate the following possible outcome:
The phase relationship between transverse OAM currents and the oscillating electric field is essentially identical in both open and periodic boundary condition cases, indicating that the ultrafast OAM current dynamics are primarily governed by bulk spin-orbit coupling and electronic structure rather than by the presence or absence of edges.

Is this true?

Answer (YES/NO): YES